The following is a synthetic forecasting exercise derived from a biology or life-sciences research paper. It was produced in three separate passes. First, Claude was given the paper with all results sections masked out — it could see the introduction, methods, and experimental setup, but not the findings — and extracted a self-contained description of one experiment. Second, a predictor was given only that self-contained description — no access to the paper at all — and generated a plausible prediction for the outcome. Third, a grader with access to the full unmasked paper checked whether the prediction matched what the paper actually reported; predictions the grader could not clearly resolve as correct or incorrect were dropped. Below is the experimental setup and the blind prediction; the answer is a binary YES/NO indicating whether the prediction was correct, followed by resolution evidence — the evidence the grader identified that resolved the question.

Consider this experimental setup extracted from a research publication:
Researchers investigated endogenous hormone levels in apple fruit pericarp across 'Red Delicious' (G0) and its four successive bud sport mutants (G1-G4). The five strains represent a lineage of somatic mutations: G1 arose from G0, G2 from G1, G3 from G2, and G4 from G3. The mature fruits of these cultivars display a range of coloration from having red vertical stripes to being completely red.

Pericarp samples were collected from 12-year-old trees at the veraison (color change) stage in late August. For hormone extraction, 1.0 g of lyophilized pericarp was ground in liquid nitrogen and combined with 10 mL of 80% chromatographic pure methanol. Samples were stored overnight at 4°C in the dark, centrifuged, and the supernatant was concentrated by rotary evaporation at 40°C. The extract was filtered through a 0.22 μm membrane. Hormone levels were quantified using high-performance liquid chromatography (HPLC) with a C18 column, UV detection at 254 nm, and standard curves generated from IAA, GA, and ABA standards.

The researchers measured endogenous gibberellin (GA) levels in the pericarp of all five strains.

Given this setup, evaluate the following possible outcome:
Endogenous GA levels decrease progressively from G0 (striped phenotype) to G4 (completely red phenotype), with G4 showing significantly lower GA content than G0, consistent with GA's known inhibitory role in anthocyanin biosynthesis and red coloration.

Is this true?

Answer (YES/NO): YES